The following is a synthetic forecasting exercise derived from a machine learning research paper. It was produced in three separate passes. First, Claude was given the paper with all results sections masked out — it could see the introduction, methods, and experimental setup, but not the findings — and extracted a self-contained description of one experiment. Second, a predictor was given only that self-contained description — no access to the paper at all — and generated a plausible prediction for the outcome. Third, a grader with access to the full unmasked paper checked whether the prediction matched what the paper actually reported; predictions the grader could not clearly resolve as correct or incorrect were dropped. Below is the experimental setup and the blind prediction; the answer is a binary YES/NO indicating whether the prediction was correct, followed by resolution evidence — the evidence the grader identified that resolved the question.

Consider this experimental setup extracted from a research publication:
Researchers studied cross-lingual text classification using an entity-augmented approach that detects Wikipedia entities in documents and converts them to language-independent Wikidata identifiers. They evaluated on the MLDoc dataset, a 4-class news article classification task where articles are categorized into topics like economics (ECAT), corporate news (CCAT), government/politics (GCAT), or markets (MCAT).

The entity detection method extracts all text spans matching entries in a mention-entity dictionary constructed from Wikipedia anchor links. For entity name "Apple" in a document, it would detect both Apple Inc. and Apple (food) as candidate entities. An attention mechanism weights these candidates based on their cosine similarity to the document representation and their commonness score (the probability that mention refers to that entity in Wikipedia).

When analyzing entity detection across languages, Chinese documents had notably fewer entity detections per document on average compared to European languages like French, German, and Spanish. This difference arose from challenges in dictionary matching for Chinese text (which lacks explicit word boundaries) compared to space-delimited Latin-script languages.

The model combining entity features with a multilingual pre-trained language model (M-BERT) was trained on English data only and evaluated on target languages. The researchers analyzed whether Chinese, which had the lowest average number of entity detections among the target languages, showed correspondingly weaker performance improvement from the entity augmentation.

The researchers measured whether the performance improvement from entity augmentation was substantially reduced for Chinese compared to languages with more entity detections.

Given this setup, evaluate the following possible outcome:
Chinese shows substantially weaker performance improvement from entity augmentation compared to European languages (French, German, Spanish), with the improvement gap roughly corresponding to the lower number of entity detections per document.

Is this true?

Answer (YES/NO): NO